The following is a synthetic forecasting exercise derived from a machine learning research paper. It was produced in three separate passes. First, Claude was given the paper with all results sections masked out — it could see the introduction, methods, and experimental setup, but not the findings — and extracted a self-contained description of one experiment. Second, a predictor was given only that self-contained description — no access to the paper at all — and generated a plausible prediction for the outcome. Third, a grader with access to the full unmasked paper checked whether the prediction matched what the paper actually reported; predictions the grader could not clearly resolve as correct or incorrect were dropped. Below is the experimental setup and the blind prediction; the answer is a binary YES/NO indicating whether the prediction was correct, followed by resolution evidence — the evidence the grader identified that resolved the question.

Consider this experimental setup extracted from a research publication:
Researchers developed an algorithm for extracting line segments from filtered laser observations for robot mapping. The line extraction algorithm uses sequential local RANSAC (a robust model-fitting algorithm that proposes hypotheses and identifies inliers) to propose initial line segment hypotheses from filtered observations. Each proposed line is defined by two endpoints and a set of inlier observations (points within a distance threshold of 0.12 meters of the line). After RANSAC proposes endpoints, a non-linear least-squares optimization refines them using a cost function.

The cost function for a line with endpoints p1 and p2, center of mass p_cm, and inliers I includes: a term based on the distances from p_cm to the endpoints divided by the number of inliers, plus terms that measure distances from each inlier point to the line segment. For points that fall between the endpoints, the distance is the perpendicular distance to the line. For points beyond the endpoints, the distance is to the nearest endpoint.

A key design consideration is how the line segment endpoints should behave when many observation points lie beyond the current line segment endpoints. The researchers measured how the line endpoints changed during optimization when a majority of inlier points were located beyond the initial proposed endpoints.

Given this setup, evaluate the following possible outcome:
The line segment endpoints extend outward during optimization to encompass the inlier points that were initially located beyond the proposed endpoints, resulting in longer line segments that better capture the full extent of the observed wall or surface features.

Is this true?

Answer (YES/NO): YES